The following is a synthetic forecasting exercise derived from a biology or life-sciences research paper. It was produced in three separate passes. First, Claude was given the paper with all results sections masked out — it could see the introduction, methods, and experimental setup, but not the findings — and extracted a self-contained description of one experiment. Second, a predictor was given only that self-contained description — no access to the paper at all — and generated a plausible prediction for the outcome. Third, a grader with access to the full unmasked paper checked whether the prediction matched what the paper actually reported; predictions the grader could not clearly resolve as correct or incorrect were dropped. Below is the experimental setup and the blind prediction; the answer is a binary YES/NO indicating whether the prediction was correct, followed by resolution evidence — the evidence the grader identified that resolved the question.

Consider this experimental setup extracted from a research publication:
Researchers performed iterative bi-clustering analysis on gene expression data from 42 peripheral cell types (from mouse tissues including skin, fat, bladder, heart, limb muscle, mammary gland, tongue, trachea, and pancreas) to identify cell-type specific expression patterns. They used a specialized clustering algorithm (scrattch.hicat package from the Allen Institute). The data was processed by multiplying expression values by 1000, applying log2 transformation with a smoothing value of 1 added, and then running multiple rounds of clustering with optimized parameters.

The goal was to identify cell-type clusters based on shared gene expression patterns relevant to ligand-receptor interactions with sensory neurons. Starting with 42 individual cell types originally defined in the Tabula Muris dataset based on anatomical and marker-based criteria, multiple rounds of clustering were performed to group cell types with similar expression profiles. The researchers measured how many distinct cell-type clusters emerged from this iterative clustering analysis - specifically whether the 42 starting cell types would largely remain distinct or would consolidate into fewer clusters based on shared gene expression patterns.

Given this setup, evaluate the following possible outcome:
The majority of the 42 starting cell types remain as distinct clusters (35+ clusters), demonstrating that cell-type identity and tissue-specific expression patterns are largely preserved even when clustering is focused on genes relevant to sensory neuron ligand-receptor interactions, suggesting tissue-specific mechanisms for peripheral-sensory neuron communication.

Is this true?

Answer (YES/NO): NO